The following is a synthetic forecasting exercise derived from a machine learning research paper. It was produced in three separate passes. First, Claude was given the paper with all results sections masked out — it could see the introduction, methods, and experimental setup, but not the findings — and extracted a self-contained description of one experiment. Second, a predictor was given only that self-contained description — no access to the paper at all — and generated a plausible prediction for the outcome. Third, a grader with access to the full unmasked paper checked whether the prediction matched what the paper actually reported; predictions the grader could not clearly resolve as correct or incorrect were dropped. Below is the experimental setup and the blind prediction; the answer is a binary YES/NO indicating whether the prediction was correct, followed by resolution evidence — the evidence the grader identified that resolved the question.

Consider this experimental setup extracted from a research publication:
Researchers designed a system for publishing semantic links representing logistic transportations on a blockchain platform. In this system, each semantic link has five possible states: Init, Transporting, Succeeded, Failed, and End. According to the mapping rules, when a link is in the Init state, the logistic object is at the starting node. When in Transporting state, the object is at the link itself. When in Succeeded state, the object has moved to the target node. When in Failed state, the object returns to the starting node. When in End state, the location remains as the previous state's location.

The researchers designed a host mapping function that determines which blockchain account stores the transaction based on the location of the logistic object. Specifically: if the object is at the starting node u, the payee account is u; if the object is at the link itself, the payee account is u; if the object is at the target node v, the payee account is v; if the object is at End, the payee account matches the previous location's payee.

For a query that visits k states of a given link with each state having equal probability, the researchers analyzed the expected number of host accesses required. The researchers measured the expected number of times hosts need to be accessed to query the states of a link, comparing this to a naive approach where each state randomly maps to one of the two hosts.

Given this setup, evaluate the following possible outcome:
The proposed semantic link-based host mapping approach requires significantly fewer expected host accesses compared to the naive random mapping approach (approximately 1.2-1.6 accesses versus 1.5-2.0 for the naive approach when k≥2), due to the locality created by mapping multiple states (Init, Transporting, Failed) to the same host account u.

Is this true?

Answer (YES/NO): NO